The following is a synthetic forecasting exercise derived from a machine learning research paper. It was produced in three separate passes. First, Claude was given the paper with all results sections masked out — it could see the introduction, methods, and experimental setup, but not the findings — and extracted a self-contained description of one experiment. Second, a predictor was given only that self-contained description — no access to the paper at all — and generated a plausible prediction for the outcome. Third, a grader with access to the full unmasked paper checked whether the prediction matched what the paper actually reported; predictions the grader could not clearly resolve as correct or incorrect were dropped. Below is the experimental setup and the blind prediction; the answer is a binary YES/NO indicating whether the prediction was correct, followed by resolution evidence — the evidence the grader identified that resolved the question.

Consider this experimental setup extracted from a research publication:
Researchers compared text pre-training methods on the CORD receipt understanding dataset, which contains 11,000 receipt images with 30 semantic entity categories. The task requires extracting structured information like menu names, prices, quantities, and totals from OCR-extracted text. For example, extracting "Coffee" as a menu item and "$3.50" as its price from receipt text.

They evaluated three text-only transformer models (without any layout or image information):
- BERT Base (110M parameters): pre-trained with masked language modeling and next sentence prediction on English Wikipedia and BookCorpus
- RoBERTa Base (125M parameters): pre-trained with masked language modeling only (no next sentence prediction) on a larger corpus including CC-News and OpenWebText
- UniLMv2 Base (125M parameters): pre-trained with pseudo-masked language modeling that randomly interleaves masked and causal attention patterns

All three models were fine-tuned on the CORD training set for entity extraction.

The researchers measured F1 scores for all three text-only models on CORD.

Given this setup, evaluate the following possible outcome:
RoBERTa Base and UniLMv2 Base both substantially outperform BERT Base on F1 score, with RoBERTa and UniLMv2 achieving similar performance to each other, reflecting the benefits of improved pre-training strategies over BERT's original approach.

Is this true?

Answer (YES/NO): NO